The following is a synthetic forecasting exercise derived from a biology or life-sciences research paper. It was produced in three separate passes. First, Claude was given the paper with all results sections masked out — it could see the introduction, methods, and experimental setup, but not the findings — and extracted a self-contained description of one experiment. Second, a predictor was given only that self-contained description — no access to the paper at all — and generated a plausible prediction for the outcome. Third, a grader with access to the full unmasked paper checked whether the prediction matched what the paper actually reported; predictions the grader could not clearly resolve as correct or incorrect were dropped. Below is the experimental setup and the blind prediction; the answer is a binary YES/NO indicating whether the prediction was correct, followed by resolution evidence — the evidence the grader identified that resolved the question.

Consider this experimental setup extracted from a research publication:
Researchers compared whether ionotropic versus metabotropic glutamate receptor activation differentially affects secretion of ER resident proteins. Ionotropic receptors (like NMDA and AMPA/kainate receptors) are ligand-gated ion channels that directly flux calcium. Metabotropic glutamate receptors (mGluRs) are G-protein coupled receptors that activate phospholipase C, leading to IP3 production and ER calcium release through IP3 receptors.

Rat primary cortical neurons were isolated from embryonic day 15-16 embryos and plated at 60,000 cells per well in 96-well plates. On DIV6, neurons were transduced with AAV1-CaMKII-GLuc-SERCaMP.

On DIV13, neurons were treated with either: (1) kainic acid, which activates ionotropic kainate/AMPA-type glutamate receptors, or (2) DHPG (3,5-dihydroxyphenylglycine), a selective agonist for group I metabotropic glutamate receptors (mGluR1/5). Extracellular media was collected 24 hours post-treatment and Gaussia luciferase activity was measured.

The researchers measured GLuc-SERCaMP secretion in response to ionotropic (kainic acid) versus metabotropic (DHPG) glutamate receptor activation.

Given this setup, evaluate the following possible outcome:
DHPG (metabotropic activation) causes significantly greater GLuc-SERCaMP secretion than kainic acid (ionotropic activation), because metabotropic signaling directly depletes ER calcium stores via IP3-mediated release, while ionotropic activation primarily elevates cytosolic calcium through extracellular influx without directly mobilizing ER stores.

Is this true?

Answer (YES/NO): NO